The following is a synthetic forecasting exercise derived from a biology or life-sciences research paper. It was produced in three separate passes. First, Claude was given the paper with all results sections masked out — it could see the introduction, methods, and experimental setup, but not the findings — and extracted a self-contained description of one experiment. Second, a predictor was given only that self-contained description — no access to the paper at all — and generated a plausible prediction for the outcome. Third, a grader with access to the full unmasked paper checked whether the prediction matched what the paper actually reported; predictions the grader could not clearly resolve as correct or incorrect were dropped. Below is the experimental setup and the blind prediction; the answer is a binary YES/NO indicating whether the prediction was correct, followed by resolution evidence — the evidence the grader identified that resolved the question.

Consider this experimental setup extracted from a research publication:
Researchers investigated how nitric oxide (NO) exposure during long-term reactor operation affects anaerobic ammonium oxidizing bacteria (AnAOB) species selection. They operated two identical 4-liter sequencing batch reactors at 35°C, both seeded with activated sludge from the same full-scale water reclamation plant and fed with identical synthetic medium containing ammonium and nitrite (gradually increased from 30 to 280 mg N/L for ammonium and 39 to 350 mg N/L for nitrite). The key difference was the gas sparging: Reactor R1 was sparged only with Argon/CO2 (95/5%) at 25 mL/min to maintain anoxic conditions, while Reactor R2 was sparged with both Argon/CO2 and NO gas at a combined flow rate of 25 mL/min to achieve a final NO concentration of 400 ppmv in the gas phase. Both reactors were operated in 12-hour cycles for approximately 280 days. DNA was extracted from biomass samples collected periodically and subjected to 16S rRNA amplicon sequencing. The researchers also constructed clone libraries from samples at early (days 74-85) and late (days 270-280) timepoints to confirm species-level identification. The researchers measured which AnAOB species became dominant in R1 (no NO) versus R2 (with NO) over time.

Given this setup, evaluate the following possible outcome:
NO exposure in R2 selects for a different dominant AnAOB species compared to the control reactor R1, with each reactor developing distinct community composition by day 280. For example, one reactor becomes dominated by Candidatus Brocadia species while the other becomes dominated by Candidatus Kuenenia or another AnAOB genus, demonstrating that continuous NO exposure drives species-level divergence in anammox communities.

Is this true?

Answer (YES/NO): NO